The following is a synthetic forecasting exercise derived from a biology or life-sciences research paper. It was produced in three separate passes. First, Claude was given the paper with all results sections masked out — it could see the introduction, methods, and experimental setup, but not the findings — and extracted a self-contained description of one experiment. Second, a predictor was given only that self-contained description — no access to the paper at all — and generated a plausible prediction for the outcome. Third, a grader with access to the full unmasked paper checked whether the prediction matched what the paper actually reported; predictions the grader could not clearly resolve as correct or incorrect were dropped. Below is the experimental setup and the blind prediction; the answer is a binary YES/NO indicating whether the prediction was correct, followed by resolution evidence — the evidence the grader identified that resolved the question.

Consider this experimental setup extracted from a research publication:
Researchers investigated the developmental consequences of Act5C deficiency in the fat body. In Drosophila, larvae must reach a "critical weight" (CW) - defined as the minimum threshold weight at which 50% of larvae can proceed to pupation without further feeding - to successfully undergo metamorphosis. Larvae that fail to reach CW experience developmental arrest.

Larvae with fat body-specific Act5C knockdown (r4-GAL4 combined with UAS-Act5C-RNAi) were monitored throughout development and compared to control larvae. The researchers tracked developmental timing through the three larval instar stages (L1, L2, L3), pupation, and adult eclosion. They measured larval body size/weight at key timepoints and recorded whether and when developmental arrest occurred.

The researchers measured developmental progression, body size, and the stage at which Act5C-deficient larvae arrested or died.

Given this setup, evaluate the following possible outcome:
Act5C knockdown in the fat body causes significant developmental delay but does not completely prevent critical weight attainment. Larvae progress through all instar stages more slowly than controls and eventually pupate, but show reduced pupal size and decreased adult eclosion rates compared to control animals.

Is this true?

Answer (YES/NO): NO